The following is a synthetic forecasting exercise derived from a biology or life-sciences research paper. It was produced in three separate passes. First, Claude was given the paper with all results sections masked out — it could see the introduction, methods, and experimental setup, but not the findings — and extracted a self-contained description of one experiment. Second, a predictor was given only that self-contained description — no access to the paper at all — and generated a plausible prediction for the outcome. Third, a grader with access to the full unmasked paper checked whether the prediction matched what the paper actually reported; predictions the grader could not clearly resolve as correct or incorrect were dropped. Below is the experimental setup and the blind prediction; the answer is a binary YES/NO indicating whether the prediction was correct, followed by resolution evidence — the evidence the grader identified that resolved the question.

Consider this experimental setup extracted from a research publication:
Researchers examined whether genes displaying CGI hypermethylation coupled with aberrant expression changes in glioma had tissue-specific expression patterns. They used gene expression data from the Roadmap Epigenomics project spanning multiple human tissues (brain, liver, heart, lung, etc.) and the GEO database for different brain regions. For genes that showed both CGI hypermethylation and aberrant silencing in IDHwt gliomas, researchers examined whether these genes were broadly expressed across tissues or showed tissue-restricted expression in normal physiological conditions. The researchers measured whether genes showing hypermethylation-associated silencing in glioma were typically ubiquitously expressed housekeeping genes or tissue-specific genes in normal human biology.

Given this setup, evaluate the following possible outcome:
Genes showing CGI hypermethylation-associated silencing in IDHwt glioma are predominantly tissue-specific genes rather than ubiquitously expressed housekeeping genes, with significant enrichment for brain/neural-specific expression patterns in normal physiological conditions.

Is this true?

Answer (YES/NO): NO